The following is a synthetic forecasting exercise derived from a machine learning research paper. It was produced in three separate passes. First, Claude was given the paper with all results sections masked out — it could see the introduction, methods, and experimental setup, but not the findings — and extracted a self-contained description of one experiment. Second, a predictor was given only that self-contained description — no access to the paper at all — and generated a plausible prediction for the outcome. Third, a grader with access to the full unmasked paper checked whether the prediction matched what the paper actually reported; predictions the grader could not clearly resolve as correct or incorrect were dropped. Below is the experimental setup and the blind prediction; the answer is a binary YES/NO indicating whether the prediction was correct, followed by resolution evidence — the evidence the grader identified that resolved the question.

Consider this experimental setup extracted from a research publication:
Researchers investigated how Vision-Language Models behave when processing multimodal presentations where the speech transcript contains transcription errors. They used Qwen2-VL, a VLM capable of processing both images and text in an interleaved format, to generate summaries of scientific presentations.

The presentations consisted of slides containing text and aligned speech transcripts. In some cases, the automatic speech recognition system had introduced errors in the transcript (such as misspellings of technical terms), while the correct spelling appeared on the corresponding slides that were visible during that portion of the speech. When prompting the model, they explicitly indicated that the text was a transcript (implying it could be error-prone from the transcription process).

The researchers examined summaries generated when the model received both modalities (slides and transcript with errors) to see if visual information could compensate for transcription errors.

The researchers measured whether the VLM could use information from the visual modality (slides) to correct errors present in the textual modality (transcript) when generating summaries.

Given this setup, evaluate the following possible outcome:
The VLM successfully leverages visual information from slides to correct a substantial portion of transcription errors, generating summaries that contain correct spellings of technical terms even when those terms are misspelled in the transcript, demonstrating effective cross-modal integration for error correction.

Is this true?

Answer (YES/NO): YES